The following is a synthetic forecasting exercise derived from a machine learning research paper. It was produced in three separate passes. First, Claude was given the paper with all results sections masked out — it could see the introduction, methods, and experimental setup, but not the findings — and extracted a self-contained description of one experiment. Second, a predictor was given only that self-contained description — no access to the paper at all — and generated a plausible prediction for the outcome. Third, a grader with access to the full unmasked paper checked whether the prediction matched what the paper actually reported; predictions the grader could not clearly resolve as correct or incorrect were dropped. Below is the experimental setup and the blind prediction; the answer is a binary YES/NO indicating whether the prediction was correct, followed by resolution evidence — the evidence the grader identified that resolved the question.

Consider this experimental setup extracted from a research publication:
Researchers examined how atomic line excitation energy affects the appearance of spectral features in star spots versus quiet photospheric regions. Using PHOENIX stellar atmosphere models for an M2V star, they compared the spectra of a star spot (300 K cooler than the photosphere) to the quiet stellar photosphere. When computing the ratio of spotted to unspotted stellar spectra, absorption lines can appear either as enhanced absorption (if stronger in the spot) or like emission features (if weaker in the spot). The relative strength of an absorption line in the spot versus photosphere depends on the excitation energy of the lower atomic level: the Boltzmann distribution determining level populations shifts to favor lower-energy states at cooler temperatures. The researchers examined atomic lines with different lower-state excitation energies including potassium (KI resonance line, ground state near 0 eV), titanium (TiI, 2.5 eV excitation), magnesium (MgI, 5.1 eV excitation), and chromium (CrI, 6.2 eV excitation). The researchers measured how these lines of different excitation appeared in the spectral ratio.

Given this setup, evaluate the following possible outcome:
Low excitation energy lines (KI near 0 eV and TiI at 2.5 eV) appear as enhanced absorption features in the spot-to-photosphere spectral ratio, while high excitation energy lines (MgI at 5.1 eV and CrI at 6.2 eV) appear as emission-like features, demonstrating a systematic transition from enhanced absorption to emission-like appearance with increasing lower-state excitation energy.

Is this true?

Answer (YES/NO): YES